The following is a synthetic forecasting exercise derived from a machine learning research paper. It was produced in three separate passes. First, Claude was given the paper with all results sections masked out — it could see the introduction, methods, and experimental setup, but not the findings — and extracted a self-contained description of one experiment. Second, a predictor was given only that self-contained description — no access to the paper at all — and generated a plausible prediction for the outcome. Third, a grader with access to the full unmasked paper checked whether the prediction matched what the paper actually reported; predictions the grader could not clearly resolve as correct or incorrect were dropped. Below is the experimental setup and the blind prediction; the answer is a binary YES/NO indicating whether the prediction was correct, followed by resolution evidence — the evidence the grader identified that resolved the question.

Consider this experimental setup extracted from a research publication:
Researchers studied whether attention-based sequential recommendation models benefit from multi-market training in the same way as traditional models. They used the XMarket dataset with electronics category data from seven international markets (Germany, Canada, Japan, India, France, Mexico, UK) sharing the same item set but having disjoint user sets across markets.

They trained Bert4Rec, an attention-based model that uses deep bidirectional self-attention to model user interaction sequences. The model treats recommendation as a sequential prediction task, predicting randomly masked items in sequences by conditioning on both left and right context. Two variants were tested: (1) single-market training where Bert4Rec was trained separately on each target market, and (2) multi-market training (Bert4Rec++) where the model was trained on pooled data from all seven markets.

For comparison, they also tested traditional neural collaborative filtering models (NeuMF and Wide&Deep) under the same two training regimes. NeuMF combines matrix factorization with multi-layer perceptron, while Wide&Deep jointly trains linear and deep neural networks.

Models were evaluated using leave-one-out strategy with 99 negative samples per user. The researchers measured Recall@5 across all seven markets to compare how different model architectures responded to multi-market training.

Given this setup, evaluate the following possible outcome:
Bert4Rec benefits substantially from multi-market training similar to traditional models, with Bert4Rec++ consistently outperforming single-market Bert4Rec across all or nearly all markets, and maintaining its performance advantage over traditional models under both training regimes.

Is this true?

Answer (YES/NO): NO